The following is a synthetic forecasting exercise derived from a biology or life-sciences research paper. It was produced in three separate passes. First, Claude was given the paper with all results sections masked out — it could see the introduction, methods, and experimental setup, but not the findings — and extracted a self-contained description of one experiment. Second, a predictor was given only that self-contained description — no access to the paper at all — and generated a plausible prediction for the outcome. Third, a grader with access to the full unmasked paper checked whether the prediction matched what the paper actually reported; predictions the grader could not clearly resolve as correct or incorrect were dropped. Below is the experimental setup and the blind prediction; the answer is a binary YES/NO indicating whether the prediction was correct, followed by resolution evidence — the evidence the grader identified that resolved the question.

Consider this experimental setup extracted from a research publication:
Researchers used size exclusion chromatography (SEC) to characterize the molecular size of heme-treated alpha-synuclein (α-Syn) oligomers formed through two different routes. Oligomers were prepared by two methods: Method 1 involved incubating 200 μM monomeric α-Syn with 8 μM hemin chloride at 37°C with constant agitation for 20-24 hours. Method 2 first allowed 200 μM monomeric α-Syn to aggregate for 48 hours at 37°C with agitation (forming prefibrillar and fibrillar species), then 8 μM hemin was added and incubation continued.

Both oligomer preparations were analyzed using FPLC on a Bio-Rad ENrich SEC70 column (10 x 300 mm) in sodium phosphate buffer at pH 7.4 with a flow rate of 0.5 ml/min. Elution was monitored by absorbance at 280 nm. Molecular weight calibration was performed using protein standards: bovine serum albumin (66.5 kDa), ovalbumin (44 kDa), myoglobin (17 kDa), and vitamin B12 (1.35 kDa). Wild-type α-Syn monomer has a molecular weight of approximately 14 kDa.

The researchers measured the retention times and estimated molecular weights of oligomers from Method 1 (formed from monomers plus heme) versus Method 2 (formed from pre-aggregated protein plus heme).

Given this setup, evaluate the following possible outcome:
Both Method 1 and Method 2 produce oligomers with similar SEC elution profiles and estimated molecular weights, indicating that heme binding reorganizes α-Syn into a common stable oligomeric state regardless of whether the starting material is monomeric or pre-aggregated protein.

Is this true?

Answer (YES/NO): YES